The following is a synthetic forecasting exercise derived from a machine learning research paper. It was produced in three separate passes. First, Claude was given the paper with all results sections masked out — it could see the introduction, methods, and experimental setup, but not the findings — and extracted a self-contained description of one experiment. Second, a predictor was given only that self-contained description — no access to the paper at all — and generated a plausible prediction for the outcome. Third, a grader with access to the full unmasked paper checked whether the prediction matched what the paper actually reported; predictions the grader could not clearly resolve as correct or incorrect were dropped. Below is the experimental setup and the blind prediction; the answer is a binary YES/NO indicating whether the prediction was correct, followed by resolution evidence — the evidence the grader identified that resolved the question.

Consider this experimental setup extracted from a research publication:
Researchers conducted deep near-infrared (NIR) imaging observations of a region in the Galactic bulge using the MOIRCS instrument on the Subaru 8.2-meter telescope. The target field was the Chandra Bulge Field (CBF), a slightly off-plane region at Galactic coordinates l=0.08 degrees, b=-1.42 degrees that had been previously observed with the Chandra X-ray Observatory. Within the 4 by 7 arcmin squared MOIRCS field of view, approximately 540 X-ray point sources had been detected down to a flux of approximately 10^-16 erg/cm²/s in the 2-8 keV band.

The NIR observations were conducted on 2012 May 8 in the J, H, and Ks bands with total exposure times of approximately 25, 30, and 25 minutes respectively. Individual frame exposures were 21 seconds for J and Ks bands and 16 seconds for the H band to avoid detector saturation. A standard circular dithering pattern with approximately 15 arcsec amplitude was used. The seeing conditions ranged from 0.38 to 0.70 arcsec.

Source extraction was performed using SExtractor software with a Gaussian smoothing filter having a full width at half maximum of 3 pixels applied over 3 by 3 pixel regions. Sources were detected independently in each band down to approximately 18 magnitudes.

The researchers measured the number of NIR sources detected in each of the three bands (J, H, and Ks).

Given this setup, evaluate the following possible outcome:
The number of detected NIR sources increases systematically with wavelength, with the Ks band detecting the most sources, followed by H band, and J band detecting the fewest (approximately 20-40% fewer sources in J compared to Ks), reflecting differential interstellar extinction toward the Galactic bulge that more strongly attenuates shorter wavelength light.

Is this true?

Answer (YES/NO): NO